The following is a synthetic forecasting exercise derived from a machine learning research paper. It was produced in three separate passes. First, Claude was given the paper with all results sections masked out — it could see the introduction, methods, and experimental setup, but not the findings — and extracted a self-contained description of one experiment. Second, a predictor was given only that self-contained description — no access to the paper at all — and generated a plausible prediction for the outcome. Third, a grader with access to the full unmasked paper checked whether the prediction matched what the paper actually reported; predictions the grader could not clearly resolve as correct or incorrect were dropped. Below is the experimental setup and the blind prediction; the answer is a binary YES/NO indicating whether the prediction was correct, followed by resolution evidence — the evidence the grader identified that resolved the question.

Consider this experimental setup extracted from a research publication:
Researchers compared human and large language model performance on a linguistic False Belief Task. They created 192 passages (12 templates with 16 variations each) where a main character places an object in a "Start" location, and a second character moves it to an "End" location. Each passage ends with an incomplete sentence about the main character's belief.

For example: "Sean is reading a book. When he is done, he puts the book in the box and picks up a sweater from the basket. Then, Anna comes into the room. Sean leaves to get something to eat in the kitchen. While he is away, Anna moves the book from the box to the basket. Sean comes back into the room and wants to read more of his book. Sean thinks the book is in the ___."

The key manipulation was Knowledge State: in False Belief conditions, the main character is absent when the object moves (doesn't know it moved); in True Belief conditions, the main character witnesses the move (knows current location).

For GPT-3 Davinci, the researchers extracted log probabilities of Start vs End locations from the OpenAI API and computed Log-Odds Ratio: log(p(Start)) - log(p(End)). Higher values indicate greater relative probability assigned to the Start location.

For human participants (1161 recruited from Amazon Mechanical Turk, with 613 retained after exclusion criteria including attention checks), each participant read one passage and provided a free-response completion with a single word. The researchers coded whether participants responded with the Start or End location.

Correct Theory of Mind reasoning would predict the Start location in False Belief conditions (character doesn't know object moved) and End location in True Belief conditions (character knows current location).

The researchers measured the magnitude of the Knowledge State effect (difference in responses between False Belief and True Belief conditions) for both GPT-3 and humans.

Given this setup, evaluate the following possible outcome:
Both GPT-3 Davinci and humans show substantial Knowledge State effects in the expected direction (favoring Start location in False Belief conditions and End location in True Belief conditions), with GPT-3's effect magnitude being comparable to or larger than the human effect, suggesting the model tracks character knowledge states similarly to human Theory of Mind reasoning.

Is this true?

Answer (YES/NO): NO